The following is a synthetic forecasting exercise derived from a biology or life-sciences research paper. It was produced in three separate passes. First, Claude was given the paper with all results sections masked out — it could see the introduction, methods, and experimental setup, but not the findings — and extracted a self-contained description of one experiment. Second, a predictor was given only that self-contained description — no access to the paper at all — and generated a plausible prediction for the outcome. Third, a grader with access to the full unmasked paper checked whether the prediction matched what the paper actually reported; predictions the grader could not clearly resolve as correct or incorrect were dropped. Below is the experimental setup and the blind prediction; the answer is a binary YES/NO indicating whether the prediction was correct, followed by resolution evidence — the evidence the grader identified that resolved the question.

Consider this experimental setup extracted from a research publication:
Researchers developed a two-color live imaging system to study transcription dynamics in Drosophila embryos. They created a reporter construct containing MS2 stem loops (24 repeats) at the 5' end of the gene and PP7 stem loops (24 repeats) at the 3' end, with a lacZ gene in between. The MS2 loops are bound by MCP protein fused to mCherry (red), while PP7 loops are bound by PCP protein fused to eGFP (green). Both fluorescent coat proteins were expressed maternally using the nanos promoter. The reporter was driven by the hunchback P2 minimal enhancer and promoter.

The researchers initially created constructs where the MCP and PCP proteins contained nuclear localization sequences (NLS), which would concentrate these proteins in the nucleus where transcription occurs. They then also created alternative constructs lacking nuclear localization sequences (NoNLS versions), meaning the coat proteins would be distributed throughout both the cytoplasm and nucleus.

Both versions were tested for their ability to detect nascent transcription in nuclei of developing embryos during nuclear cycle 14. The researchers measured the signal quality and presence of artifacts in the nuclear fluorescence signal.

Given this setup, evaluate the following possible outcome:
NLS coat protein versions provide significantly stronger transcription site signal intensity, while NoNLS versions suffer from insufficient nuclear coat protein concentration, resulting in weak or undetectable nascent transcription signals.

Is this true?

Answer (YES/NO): NO